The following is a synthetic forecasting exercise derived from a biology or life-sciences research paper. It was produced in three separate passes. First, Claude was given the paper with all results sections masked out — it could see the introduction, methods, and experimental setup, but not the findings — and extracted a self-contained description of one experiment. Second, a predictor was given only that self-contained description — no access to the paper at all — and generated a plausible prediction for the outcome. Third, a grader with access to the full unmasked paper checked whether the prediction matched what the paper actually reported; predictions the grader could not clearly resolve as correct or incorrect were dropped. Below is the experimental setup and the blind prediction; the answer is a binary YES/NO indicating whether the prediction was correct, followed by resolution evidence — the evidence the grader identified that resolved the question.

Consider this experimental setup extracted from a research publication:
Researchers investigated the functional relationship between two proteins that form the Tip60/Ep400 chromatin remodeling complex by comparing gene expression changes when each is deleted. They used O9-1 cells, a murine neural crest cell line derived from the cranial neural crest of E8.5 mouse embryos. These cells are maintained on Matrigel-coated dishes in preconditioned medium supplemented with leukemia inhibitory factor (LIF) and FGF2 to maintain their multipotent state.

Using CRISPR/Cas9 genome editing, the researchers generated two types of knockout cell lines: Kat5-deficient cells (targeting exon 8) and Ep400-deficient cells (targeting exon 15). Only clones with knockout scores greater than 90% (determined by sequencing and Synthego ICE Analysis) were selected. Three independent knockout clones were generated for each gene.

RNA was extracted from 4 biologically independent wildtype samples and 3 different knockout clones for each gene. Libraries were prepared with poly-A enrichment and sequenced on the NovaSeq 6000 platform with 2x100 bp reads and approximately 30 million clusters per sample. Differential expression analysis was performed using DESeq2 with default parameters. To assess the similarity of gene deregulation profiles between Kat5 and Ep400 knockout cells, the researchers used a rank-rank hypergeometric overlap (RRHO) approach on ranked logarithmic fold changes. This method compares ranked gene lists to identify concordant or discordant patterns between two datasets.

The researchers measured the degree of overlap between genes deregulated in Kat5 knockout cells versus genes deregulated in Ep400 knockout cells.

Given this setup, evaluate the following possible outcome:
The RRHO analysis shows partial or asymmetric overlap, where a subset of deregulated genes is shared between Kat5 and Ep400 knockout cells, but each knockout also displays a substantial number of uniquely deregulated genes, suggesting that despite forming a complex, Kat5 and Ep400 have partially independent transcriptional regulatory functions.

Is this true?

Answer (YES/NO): NO